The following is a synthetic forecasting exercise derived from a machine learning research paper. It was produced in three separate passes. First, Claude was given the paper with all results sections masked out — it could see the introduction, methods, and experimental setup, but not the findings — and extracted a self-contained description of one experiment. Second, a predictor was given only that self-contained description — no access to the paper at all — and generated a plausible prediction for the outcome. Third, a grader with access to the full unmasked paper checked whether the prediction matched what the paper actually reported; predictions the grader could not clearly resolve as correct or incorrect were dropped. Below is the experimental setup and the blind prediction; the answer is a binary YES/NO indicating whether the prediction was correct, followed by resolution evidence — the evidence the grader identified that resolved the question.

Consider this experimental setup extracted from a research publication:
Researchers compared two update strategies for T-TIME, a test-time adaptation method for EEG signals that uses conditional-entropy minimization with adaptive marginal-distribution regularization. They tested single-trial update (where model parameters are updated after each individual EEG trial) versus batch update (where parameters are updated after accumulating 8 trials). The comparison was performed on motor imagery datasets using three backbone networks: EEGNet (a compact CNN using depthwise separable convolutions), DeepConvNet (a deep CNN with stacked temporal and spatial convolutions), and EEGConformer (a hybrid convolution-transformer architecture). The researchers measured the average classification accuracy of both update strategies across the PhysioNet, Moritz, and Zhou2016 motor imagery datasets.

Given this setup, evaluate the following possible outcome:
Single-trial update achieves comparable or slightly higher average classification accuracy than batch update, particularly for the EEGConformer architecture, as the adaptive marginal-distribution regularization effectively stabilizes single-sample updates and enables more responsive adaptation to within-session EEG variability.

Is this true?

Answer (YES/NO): NO